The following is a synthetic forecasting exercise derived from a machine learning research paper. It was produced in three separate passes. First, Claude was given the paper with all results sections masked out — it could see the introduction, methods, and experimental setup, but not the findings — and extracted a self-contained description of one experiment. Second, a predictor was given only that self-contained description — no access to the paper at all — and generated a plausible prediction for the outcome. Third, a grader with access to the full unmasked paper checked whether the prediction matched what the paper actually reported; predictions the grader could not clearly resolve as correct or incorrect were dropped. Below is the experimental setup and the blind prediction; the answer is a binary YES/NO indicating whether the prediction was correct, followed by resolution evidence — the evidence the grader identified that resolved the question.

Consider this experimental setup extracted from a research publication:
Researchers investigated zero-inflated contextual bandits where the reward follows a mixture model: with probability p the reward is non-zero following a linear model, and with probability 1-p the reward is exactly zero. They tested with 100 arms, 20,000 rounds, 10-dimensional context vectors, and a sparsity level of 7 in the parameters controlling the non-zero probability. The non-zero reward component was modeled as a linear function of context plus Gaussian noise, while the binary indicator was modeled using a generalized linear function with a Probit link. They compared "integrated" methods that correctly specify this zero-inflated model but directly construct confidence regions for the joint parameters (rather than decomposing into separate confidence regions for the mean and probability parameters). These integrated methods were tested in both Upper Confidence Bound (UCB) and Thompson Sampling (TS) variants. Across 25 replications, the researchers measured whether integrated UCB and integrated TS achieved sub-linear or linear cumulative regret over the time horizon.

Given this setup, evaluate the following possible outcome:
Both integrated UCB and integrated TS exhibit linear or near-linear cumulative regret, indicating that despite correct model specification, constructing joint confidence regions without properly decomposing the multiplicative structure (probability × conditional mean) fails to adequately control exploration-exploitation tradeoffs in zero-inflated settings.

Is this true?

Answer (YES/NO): NO